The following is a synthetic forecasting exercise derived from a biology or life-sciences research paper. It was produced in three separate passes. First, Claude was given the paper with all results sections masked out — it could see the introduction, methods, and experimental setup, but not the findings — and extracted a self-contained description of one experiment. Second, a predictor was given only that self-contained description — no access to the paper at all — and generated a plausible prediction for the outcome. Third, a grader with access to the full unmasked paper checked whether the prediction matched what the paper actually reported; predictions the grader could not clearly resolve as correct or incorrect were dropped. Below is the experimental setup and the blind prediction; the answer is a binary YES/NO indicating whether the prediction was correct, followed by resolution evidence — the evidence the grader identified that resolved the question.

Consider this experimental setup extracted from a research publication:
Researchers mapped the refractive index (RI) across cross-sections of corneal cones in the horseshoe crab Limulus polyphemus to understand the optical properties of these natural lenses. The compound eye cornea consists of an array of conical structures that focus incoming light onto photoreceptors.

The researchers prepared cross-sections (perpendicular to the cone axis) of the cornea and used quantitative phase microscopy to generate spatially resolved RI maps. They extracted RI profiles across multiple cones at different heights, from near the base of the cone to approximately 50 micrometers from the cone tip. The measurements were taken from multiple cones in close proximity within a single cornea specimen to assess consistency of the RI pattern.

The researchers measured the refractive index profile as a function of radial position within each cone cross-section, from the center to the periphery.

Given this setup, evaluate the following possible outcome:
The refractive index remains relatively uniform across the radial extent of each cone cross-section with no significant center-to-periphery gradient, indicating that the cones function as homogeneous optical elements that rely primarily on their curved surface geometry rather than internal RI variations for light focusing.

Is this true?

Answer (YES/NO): NO